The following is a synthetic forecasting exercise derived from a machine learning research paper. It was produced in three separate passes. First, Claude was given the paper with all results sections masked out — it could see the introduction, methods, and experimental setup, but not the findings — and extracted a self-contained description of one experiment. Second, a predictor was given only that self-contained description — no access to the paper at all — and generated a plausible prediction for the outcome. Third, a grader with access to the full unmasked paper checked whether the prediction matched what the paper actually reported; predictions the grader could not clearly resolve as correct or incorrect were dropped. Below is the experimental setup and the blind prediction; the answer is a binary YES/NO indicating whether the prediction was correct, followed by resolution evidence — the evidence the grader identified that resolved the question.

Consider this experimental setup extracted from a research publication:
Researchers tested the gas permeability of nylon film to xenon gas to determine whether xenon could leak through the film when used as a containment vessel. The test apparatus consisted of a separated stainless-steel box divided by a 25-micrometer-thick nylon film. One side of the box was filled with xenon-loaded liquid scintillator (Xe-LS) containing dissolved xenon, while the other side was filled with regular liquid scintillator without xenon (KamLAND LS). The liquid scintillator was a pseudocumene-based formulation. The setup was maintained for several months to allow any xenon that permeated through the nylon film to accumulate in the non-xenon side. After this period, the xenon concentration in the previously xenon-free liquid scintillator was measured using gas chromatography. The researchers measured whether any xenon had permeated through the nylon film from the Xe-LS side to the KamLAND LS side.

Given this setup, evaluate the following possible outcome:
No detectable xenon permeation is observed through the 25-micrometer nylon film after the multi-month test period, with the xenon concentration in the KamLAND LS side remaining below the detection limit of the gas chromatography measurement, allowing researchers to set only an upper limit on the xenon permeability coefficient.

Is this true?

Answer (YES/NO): YES